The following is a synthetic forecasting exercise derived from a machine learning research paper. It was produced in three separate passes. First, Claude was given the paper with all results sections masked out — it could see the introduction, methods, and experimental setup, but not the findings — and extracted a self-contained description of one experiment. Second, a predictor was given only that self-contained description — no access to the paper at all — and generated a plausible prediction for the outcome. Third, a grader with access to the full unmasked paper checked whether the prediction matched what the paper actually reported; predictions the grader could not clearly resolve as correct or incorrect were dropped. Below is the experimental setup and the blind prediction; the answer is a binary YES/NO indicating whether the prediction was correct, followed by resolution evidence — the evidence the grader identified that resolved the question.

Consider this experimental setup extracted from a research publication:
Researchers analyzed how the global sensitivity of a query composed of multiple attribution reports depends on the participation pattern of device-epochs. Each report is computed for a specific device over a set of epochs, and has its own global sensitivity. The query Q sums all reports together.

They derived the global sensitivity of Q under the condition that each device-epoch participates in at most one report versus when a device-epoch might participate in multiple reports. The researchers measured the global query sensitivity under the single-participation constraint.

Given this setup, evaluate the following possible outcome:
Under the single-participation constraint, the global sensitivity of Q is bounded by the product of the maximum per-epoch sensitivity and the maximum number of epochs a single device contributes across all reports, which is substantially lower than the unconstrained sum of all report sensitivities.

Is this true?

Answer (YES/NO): NO